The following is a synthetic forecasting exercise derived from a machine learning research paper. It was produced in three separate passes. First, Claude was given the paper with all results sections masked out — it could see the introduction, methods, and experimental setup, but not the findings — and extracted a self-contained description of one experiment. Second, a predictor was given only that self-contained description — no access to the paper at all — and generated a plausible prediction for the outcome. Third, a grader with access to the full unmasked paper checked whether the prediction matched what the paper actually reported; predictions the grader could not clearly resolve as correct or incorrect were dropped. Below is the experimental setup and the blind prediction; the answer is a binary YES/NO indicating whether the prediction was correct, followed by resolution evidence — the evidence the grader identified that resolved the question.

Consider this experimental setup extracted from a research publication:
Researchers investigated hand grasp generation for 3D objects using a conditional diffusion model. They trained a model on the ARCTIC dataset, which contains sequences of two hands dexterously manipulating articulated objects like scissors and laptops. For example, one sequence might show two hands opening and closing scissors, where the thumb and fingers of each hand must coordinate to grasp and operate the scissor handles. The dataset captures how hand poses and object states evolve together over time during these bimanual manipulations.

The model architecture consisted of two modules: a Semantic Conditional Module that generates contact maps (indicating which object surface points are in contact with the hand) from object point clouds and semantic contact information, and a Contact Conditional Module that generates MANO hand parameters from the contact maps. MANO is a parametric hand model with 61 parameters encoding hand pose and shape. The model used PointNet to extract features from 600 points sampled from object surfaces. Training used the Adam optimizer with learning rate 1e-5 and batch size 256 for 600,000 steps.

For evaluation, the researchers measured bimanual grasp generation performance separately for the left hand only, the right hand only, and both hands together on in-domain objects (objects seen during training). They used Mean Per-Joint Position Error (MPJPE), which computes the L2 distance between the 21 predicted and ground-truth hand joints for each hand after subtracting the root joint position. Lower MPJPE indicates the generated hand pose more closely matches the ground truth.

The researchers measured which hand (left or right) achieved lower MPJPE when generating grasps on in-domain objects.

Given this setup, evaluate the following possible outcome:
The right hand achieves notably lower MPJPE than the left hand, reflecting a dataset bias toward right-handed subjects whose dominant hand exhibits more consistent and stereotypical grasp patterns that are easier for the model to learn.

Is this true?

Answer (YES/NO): NO